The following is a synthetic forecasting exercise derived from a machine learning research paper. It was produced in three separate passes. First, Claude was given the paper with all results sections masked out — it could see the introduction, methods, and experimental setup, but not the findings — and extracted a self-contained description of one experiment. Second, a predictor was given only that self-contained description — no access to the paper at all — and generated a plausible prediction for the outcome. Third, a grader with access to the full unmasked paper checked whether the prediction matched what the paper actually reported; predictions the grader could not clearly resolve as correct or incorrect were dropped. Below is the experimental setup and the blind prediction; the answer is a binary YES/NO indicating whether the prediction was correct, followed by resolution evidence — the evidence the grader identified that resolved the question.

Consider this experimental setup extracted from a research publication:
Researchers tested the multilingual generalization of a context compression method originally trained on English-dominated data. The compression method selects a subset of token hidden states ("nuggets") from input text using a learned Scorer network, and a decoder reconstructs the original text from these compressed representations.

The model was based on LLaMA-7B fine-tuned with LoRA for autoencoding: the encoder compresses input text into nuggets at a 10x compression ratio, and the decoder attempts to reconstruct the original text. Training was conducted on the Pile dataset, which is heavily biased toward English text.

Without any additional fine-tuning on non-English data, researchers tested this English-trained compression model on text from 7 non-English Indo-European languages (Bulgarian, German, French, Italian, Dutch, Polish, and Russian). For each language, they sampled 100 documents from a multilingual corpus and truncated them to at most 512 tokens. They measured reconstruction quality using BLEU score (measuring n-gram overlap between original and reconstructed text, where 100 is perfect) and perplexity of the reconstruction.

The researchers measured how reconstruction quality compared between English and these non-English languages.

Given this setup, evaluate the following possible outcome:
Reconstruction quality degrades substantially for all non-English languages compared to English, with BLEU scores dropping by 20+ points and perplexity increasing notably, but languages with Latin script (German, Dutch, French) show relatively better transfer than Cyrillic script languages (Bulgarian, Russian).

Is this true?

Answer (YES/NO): NO